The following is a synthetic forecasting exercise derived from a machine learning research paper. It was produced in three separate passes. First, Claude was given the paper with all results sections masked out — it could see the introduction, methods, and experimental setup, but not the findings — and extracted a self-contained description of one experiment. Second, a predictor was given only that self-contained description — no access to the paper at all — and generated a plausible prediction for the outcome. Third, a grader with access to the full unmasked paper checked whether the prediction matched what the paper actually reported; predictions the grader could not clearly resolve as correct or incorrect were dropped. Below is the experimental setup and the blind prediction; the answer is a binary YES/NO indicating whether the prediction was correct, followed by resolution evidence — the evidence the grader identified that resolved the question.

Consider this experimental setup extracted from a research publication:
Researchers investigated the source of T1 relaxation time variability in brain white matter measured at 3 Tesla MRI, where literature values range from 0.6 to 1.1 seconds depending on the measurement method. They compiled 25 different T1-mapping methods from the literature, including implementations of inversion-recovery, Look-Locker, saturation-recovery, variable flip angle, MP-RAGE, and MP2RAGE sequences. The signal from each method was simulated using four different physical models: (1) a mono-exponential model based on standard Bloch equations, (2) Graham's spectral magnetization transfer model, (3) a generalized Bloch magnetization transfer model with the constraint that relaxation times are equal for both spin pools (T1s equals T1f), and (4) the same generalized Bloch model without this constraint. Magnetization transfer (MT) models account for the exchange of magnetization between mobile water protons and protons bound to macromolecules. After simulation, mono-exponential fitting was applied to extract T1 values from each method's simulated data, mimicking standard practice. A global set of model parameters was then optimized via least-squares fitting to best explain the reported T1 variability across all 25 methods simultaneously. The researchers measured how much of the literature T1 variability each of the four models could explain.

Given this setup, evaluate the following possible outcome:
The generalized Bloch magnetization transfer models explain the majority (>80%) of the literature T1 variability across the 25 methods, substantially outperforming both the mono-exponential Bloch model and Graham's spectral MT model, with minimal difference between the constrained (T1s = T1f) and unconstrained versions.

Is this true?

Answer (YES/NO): NO